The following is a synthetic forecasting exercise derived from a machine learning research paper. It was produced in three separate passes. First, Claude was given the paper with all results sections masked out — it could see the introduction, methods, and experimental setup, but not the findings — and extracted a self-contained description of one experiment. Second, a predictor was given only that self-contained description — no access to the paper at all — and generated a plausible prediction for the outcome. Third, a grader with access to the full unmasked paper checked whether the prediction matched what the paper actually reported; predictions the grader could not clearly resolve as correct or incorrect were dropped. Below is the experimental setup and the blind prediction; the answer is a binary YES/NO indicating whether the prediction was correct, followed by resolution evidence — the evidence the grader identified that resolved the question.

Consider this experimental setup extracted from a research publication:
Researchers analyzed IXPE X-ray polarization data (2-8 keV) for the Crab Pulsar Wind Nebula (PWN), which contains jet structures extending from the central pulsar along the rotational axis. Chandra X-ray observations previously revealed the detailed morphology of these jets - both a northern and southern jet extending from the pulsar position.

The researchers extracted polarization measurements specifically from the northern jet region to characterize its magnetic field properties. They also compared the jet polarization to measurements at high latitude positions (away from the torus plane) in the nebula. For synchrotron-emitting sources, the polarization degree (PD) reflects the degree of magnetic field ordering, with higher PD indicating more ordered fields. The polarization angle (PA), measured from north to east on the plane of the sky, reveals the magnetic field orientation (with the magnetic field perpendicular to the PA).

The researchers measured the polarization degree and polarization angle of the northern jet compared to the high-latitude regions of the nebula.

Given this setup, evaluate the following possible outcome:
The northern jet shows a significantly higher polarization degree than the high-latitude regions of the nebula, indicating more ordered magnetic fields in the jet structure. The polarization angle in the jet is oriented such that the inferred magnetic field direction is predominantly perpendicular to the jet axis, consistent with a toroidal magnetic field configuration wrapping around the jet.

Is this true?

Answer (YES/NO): NO